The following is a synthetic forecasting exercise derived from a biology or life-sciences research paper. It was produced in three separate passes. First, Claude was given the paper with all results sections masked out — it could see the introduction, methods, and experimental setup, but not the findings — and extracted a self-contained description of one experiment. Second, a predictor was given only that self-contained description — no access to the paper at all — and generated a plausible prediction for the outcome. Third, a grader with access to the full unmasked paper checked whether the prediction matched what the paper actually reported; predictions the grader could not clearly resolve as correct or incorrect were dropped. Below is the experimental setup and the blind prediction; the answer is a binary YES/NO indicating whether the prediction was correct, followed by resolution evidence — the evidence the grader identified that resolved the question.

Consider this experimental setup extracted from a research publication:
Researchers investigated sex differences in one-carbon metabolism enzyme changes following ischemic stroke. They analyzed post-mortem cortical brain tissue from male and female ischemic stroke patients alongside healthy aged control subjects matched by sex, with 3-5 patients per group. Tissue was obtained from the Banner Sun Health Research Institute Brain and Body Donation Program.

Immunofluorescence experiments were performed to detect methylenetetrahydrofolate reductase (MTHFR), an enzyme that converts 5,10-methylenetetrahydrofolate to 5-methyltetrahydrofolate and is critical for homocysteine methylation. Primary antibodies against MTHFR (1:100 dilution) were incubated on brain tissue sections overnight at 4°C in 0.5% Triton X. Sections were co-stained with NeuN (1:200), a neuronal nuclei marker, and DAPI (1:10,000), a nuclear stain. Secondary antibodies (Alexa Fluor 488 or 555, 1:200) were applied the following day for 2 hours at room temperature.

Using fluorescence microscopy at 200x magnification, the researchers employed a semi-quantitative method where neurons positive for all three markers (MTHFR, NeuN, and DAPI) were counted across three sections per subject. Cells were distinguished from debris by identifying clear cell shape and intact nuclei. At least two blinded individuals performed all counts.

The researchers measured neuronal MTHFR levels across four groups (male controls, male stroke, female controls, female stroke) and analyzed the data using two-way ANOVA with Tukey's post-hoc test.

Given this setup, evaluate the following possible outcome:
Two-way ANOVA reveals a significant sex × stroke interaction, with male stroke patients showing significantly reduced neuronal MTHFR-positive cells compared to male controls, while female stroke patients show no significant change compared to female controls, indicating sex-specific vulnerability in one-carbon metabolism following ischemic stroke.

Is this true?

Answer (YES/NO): NO